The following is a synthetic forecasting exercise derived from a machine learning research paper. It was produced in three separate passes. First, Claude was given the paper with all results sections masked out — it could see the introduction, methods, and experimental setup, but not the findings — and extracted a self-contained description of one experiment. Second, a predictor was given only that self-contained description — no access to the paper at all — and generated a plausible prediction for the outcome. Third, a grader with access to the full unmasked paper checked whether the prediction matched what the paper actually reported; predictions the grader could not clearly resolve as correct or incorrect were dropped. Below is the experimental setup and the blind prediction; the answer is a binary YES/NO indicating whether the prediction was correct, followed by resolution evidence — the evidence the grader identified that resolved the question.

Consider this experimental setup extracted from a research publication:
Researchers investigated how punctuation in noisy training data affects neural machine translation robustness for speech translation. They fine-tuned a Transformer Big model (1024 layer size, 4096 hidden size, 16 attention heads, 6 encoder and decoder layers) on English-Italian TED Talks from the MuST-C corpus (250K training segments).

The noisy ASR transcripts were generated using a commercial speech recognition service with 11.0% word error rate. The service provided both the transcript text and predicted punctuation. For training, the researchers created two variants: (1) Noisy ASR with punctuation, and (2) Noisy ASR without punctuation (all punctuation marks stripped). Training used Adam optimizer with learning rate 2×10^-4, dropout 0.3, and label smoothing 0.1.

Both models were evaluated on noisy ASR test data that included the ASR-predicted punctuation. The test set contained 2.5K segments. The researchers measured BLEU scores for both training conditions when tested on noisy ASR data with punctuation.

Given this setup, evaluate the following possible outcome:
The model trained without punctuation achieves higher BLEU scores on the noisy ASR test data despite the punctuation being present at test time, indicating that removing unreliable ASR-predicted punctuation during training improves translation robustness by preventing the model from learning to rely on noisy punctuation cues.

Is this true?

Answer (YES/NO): YES